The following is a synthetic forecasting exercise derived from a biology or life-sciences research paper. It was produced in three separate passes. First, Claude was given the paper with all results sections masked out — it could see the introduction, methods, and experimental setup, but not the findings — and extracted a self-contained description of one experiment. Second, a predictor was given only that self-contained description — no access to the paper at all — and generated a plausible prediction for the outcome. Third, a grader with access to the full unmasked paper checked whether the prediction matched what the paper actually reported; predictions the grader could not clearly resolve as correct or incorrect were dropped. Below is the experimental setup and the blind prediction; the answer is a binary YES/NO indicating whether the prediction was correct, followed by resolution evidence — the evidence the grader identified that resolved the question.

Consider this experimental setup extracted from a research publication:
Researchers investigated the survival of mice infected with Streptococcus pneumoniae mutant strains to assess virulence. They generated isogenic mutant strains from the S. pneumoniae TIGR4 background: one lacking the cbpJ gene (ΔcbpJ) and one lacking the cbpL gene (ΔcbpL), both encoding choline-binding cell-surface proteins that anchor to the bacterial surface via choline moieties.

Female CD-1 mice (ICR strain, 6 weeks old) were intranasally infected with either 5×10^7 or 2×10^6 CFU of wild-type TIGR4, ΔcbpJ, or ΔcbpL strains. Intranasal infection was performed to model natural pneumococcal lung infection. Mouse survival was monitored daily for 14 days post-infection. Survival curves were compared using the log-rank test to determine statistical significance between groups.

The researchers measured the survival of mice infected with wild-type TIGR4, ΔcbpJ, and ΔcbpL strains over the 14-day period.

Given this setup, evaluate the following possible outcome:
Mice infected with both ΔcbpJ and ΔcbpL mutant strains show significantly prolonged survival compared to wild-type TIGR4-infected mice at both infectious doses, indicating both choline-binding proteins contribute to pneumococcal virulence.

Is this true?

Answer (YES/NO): NO